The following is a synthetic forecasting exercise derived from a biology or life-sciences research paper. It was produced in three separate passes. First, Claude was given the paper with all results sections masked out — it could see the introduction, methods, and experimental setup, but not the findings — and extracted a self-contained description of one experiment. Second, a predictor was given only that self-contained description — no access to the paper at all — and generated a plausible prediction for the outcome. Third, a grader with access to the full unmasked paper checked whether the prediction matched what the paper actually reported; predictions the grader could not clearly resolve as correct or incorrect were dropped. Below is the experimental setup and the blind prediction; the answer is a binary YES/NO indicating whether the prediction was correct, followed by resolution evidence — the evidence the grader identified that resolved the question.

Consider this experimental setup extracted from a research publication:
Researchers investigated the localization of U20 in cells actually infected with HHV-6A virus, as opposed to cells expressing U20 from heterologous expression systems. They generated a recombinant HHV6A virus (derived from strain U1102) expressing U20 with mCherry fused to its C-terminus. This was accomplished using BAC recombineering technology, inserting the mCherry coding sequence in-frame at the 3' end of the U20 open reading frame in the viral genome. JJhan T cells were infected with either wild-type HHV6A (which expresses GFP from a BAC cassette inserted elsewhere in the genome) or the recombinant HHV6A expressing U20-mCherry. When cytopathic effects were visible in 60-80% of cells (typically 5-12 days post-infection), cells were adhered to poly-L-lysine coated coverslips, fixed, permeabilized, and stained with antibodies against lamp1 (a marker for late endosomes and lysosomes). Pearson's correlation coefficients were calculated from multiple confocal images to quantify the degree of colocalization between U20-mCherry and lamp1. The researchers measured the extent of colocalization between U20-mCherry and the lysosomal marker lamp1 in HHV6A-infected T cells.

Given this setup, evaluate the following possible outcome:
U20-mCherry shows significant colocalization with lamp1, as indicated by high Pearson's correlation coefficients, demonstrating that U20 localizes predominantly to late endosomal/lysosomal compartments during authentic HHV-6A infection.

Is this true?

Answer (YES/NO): YES